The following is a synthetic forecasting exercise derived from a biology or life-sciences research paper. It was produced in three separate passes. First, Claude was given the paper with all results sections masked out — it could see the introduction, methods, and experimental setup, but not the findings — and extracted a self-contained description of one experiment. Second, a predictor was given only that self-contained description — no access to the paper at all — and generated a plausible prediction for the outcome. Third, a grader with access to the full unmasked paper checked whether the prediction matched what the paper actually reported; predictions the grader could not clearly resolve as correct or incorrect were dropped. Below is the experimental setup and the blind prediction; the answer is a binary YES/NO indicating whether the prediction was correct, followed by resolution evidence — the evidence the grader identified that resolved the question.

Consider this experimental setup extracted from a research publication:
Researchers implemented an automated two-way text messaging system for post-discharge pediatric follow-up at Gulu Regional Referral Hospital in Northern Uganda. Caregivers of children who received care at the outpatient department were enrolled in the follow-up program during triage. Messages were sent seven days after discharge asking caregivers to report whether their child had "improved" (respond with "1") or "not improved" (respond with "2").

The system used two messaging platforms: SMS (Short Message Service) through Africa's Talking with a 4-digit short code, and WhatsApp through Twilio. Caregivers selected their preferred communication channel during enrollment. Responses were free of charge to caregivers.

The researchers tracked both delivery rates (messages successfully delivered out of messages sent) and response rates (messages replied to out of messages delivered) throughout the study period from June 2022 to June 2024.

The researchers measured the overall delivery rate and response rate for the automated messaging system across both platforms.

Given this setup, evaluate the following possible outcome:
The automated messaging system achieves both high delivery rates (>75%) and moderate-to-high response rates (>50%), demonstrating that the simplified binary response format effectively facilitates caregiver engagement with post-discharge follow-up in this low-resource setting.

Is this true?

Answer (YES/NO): NO